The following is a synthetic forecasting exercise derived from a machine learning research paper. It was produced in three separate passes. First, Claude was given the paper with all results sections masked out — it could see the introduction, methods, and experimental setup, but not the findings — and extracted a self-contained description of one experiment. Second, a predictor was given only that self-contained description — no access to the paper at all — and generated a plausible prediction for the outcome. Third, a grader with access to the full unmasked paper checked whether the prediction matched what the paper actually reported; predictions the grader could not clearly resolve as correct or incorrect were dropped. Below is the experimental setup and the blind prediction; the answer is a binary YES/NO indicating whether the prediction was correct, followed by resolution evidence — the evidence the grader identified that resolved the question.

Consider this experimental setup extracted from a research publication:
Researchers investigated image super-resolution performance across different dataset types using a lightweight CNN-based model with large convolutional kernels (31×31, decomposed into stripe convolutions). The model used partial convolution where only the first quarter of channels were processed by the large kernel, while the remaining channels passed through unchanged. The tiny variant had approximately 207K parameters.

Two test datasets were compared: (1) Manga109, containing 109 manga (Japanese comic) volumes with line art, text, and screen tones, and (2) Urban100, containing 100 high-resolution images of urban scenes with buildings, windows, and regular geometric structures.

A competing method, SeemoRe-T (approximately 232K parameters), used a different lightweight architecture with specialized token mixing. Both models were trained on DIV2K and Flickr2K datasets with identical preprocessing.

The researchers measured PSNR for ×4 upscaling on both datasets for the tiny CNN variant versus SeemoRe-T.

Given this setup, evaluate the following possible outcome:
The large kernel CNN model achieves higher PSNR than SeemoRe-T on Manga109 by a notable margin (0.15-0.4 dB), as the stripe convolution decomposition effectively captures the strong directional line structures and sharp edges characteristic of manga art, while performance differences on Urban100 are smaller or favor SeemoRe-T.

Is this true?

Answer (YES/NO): NO